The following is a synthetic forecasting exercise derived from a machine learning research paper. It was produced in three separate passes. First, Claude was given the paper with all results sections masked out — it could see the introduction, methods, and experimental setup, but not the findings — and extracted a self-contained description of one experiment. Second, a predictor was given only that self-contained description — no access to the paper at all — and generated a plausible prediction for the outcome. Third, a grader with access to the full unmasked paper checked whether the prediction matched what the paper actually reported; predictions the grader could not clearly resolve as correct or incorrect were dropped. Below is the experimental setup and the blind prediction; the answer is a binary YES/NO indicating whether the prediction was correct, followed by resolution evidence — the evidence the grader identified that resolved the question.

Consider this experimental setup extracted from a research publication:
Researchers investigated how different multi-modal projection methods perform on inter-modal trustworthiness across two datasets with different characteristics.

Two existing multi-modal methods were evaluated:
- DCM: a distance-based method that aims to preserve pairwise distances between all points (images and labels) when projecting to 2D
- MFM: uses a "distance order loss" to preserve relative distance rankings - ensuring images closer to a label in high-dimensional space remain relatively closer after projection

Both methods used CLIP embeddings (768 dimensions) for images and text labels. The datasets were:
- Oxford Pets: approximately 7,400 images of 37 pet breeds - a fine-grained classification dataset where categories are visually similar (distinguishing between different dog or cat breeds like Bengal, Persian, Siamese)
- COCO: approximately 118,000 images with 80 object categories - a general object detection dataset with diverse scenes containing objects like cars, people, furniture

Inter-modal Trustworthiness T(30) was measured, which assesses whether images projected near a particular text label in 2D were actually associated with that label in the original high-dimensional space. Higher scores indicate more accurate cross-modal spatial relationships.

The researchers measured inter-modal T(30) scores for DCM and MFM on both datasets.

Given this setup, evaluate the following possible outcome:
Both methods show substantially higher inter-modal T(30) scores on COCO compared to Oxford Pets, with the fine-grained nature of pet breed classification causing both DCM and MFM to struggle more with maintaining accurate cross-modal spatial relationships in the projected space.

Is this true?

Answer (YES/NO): NO